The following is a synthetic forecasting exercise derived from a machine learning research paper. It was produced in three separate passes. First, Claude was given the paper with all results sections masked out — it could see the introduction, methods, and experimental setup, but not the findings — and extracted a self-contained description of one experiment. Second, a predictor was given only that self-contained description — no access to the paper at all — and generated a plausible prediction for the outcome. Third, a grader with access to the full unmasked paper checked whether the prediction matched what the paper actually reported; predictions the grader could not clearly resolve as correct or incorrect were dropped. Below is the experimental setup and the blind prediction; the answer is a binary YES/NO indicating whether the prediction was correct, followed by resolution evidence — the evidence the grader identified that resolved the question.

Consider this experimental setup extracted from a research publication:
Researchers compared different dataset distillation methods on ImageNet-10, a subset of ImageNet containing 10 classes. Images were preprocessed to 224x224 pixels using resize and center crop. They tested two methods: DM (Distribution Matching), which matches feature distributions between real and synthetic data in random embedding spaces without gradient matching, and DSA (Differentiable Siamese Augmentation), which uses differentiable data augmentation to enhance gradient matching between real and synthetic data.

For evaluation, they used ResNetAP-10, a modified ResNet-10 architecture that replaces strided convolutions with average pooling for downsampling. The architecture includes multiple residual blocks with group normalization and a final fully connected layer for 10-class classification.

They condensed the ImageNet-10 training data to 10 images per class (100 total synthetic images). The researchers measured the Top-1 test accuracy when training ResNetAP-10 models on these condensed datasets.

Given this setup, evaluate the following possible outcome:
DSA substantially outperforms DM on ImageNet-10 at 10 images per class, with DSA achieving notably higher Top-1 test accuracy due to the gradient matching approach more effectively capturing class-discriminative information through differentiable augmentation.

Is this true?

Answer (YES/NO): NO